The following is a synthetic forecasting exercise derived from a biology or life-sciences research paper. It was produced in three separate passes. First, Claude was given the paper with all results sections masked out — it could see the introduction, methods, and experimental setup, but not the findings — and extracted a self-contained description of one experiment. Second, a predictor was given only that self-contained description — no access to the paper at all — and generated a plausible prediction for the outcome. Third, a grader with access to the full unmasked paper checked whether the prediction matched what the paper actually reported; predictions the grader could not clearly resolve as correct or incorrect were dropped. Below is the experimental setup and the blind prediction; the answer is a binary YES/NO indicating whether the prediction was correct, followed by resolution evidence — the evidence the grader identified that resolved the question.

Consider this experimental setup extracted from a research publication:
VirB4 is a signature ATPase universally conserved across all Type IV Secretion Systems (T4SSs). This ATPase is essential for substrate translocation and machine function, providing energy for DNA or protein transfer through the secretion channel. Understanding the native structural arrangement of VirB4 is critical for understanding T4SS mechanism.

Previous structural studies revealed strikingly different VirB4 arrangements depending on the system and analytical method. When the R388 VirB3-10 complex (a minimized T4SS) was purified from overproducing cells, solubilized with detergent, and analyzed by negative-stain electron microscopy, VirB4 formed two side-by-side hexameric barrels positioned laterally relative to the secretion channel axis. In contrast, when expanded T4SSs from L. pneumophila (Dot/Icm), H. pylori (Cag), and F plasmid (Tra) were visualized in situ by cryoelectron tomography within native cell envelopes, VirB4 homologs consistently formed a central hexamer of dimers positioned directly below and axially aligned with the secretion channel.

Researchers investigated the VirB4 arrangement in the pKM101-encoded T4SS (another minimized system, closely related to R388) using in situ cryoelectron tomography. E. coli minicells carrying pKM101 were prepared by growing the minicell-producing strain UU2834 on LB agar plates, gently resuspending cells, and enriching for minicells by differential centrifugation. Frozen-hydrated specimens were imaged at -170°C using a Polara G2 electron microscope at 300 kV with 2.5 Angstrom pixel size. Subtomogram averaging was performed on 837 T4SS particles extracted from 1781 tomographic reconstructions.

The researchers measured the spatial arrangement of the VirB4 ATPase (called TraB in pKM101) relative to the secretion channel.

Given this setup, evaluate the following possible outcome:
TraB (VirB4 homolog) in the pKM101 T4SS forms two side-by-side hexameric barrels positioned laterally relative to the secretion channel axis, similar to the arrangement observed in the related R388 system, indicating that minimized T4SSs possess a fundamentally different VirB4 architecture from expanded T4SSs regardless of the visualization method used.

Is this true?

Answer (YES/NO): NO